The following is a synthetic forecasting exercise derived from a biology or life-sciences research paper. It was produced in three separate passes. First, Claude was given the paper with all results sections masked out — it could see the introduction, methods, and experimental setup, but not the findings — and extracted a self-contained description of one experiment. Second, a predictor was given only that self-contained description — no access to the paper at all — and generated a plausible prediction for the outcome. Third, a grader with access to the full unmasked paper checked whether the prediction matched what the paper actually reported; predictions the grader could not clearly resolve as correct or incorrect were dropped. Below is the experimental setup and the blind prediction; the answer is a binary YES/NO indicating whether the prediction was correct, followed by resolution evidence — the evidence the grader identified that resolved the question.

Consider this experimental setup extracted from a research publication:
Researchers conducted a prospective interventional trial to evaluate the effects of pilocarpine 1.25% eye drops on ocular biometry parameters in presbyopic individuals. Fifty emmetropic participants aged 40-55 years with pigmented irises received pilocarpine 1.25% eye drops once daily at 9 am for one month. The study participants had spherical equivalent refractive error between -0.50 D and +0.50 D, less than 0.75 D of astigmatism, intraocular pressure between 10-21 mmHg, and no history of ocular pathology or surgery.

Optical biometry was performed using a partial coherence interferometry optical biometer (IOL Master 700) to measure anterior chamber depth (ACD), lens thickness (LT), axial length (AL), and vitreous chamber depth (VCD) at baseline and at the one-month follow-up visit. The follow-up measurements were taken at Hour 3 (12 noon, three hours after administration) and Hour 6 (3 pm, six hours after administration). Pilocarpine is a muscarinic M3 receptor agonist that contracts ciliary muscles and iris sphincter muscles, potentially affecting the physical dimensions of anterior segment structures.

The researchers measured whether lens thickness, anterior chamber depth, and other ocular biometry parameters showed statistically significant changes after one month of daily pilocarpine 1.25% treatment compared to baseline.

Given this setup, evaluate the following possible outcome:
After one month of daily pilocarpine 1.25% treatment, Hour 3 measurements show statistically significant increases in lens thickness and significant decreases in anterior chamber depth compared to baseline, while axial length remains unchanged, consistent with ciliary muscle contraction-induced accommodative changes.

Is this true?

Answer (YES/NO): NO